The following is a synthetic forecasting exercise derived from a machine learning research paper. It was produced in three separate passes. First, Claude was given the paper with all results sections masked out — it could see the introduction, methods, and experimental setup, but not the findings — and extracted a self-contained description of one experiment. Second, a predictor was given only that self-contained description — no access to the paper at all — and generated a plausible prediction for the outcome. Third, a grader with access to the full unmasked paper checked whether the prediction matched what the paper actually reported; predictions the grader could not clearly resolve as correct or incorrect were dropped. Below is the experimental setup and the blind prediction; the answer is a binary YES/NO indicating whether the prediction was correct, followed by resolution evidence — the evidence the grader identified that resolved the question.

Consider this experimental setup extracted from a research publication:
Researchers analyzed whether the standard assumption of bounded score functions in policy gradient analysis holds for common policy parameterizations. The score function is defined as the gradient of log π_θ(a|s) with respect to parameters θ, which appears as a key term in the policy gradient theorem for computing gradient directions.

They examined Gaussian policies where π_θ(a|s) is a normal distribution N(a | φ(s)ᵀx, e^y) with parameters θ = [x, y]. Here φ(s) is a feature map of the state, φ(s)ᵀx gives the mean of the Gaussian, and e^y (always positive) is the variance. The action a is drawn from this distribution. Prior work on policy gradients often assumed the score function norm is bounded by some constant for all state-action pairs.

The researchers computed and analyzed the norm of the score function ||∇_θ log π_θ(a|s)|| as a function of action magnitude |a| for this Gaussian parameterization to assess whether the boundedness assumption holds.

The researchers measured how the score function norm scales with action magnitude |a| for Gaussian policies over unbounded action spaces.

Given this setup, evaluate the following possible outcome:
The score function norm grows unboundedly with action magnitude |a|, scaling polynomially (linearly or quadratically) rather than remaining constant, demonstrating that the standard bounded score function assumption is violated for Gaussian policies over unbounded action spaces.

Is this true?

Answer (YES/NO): YES